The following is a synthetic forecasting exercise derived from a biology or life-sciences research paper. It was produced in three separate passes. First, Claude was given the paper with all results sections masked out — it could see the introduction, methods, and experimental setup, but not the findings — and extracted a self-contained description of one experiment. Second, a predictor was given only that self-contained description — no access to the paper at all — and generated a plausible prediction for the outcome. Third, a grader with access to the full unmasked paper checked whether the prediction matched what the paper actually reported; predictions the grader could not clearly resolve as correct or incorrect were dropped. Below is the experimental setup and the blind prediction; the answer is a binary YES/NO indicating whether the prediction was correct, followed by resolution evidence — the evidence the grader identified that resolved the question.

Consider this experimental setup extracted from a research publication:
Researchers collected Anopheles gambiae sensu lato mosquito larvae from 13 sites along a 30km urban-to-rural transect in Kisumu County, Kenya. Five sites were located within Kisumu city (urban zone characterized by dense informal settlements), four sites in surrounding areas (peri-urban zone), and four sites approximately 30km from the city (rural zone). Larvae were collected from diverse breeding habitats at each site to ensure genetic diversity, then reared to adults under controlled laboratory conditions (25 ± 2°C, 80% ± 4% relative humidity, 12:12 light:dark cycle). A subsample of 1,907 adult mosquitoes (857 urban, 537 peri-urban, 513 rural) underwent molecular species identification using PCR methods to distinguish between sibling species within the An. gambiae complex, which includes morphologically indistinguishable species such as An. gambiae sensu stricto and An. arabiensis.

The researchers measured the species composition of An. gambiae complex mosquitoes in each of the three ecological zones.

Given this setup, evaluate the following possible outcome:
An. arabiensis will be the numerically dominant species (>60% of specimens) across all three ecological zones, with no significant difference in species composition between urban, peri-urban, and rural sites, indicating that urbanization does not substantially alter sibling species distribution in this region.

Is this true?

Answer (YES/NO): NO